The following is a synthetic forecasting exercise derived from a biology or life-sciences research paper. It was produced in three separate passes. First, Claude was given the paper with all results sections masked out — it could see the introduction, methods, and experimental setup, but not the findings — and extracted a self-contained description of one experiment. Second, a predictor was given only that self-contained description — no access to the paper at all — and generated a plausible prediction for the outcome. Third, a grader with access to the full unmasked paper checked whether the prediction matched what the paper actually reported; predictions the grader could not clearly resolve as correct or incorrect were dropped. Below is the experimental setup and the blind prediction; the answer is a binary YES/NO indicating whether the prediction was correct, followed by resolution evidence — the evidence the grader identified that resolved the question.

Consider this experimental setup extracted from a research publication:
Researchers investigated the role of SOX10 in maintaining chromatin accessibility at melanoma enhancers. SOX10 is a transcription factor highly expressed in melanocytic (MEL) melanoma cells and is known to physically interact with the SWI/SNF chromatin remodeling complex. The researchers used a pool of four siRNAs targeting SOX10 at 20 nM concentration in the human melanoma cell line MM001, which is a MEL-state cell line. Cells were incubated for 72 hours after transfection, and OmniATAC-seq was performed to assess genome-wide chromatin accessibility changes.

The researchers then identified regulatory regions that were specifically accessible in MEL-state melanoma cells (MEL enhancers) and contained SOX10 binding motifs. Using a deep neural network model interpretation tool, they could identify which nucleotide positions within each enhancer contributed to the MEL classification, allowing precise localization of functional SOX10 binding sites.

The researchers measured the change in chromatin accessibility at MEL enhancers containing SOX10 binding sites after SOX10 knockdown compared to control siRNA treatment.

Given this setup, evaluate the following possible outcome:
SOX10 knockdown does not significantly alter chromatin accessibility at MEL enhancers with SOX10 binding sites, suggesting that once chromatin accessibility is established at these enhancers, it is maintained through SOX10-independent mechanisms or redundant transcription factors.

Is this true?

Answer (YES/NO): NO